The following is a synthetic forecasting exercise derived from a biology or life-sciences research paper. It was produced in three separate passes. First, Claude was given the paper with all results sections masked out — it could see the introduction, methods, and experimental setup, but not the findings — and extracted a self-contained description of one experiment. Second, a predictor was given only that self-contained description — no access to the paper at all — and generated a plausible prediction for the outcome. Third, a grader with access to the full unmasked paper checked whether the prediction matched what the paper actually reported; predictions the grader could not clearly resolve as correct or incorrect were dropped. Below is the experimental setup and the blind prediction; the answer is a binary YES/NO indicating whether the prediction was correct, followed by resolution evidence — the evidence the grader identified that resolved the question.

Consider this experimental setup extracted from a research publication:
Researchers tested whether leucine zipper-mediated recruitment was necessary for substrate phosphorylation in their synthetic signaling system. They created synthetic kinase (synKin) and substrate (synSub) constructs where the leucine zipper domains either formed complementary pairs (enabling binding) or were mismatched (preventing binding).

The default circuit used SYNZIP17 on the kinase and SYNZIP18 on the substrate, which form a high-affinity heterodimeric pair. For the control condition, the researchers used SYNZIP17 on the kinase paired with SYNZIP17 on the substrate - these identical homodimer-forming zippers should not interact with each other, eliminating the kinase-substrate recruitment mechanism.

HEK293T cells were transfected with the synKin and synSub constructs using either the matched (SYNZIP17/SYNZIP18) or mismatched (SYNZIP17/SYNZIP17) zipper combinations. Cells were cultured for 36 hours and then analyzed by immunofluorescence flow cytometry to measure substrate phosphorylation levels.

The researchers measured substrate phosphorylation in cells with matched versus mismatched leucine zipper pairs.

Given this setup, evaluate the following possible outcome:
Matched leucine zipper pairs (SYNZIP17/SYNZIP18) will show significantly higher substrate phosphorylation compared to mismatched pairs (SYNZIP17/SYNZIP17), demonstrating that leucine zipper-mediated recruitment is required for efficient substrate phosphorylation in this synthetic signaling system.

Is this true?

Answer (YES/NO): YES